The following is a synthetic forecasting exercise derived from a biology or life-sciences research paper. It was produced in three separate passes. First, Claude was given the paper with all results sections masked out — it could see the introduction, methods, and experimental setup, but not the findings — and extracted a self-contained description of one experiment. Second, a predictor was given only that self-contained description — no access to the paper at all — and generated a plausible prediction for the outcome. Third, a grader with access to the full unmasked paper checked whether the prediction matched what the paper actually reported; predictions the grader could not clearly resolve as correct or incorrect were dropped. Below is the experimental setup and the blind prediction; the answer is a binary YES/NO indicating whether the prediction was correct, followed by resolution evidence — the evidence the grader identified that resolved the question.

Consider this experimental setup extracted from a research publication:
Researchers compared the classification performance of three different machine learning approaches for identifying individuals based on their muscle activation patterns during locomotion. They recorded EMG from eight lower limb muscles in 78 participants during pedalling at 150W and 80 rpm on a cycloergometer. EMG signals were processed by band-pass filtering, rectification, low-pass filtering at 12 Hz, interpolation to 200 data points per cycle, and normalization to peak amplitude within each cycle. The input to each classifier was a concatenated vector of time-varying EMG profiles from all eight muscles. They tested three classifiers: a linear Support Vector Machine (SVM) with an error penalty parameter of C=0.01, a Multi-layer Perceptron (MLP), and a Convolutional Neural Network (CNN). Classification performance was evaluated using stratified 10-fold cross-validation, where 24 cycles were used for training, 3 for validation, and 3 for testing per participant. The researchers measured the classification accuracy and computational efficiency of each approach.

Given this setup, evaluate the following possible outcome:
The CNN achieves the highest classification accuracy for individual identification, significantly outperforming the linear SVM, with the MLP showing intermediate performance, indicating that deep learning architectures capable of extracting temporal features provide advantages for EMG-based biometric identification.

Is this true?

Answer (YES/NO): NO